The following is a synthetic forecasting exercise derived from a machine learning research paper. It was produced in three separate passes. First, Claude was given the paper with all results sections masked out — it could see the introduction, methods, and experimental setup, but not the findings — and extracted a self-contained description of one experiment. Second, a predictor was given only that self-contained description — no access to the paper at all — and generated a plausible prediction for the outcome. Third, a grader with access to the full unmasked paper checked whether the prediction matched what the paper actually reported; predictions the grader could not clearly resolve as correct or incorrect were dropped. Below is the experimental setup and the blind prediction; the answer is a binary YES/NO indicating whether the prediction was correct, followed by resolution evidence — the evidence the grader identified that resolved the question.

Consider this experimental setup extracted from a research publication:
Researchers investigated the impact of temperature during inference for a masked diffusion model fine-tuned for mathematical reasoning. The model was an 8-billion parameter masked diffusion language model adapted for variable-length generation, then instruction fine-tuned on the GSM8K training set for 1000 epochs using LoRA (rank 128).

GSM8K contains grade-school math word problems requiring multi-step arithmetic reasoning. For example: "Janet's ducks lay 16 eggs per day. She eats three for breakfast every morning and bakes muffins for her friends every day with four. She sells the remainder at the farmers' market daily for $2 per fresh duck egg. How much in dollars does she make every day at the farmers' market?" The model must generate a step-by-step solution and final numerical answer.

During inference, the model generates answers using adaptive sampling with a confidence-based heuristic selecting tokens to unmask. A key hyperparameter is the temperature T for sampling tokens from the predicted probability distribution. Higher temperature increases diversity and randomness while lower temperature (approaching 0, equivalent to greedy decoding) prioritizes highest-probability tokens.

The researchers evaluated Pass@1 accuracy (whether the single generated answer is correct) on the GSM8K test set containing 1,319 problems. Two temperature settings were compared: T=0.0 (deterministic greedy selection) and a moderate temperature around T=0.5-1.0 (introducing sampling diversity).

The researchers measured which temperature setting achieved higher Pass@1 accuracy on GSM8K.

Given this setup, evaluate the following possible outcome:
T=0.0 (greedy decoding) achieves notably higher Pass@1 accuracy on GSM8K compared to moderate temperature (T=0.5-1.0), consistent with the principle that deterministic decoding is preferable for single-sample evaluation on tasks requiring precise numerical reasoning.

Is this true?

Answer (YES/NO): YES